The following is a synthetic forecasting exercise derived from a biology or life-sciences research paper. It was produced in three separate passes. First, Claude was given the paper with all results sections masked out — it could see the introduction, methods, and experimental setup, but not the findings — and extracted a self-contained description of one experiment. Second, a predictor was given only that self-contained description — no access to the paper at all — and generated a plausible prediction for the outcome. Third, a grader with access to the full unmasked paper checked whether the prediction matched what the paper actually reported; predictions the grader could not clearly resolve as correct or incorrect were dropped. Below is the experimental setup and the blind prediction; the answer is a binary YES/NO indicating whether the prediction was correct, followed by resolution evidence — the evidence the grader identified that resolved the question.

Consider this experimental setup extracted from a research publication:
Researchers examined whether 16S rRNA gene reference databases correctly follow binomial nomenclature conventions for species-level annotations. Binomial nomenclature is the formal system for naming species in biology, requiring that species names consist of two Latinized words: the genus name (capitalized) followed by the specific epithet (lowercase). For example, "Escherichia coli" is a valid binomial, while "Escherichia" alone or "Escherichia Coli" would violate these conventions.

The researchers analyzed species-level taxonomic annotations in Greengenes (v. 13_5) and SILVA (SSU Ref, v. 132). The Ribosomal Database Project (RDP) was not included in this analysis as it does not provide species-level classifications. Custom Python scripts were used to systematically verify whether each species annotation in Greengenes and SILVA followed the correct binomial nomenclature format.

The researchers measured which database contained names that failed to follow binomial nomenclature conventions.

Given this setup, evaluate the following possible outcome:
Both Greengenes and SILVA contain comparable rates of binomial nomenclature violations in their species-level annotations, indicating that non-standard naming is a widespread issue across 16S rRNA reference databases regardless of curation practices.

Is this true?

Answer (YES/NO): NO